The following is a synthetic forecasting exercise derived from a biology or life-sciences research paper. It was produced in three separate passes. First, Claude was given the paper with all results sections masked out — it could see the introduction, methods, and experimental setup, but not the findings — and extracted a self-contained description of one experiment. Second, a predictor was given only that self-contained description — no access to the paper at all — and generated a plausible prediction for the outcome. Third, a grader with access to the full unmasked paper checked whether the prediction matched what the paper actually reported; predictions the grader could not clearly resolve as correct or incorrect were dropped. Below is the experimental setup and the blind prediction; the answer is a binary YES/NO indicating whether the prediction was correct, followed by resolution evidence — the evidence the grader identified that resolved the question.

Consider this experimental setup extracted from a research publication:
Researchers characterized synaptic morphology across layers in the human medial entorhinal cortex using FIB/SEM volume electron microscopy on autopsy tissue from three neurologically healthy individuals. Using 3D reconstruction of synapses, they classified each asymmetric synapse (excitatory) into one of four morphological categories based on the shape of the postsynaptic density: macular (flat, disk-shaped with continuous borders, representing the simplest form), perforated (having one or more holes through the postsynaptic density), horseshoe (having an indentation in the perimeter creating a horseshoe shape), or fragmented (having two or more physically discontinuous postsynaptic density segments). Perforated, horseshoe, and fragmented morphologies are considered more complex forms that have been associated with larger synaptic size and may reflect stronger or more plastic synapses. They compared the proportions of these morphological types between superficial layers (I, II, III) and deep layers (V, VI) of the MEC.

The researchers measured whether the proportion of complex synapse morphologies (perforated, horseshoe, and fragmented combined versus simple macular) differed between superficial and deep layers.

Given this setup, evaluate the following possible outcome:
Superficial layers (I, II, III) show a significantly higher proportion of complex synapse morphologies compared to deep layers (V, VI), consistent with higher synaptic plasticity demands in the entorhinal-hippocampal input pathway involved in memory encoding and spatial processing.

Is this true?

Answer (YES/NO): NO